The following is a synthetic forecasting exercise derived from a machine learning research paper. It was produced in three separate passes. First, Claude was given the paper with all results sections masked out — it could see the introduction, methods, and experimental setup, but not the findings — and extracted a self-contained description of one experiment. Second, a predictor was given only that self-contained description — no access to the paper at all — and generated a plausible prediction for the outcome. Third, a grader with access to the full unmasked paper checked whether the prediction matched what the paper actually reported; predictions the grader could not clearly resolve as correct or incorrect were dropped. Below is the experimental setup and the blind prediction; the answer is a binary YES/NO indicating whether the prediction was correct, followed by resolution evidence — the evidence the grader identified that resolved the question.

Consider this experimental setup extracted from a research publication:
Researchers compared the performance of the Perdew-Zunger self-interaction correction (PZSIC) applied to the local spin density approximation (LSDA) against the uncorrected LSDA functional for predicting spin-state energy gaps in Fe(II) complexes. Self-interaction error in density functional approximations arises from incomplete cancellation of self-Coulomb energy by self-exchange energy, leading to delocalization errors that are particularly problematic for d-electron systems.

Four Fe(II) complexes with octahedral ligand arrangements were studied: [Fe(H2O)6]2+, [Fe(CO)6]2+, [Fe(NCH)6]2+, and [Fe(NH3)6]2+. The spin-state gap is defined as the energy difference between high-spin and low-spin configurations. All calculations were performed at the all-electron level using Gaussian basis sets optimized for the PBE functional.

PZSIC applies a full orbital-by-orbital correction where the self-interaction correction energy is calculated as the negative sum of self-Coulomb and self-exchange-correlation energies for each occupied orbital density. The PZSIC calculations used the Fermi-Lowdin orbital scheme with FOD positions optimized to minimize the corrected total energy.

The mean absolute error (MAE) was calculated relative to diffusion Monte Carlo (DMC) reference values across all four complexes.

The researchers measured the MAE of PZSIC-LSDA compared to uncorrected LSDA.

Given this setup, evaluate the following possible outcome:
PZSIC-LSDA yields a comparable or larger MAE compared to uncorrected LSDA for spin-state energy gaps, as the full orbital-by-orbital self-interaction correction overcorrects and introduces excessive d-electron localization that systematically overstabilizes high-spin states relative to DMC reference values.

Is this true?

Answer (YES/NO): NO